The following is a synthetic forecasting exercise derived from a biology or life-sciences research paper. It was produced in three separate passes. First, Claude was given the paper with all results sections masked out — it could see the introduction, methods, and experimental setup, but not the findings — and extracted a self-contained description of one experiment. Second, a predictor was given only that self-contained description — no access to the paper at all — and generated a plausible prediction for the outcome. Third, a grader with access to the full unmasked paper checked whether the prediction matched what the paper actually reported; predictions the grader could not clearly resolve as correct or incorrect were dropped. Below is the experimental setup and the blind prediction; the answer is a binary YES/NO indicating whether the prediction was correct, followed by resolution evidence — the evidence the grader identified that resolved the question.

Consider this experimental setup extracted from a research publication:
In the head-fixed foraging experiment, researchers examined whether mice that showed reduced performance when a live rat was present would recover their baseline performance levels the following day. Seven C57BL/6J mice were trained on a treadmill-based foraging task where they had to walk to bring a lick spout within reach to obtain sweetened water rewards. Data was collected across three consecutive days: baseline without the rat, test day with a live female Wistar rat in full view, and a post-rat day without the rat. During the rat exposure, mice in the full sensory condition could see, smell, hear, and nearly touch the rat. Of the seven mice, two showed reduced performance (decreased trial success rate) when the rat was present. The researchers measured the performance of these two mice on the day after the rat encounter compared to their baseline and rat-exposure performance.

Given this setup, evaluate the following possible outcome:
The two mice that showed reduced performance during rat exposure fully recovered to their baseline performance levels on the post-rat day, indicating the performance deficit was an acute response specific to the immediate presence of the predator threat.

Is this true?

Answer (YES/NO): NO